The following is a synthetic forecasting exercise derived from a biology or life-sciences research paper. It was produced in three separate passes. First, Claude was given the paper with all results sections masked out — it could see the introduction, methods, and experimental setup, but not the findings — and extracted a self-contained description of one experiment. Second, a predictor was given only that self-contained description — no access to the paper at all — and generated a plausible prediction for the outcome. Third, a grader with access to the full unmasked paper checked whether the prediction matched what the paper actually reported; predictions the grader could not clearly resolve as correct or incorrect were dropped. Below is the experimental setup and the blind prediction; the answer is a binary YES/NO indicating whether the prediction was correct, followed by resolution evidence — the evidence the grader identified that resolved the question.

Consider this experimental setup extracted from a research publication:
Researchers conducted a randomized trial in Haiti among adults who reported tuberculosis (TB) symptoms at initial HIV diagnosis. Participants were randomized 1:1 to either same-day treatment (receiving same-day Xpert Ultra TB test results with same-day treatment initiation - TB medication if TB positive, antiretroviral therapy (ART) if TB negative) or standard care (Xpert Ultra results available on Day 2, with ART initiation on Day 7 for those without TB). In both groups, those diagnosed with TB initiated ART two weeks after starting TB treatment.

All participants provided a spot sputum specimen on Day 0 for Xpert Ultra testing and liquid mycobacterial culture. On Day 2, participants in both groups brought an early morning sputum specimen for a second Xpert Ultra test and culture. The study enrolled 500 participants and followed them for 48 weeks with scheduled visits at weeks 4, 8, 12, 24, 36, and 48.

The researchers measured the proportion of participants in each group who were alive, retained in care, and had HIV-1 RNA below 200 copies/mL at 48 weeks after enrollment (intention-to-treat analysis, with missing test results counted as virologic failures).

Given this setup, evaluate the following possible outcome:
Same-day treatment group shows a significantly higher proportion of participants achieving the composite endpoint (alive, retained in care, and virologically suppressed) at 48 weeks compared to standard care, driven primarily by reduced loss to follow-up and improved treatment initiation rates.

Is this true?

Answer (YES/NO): NO